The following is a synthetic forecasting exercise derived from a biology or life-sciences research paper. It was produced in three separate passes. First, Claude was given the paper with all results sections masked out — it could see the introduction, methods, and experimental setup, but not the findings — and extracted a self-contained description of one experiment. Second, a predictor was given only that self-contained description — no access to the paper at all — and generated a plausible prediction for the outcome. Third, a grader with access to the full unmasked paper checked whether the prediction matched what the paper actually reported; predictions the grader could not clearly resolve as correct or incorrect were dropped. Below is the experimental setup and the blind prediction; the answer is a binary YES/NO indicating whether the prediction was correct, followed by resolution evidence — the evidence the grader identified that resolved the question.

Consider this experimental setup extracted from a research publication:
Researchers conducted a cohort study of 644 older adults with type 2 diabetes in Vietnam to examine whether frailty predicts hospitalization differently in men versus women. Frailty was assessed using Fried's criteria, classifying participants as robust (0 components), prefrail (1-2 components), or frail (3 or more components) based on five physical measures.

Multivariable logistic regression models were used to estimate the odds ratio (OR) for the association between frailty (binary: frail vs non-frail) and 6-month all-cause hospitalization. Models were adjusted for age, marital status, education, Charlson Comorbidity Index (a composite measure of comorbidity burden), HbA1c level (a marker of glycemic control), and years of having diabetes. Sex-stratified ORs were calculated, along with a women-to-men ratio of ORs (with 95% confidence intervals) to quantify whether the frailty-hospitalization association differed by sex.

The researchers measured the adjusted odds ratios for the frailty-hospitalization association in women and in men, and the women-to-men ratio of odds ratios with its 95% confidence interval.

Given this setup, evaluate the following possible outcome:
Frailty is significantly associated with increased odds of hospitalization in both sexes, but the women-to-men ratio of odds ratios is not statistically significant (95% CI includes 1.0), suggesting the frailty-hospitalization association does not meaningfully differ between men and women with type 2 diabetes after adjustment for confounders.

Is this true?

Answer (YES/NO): NO